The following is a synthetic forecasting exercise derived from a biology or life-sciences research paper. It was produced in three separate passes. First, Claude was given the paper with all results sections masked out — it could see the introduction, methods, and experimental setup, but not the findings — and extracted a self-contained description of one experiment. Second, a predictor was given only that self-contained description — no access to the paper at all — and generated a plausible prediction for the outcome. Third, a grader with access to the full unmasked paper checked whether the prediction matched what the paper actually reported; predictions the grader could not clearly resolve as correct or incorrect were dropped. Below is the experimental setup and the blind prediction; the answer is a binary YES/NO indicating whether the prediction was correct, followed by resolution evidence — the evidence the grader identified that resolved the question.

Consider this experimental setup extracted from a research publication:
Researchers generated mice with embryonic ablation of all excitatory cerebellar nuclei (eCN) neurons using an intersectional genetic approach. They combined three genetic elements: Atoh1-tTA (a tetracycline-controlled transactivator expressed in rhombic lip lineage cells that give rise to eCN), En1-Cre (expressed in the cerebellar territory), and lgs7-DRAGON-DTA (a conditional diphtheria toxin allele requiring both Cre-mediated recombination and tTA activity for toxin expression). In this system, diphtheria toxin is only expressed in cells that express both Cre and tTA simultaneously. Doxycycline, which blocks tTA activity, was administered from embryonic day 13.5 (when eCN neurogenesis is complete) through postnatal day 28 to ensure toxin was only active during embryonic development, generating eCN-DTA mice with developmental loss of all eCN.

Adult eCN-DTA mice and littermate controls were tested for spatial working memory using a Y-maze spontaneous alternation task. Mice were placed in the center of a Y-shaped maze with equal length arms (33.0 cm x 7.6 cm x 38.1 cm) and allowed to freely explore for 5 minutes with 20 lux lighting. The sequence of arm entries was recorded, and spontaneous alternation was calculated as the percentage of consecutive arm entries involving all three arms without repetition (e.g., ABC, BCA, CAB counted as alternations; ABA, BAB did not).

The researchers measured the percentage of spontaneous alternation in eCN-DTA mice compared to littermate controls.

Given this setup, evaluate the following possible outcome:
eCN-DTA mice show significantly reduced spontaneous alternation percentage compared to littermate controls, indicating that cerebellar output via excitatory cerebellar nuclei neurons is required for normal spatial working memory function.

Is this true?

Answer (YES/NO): NO